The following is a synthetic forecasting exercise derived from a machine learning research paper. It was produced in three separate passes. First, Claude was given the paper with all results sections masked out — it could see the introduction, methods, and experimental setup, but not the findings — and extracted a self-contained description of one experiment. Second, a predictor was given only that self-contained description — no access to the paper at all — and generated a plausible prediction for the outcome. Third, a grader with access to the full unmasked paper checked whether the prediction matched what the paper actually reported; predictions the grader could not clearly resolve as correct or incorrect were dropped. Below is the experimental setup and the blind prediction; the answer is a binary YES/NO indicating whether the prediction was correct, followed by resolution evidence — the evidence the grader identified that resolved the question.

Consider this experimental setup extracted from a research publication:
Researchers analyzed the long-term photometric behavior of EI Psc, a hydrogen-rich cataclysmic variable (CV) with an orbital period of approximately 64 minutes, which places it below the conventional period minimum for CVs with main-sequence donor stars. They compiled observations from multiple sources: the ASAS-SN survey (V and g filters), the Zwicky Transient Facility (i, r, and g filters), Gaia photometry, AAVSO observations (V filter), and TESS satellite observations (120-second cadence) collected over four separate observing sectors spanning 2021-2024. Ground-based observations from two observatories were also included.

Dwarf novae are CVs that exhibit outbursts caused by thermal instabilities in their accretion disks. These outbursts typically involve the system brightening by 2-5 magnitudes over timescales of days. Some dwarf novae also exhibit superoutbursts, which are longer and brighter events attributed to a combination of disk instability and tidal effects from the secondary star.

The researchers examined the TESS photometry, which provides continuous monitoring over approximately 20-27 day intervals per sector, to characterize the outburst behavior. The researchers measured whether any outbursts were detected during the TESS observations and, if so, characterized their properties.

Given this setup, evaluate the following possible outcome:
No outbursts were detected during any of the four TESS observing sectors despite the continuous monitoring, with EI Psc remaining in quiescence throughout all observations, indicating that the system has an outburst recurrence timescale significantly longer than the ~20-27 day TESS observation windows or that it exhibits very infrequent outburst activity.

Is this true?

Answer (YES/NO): NO